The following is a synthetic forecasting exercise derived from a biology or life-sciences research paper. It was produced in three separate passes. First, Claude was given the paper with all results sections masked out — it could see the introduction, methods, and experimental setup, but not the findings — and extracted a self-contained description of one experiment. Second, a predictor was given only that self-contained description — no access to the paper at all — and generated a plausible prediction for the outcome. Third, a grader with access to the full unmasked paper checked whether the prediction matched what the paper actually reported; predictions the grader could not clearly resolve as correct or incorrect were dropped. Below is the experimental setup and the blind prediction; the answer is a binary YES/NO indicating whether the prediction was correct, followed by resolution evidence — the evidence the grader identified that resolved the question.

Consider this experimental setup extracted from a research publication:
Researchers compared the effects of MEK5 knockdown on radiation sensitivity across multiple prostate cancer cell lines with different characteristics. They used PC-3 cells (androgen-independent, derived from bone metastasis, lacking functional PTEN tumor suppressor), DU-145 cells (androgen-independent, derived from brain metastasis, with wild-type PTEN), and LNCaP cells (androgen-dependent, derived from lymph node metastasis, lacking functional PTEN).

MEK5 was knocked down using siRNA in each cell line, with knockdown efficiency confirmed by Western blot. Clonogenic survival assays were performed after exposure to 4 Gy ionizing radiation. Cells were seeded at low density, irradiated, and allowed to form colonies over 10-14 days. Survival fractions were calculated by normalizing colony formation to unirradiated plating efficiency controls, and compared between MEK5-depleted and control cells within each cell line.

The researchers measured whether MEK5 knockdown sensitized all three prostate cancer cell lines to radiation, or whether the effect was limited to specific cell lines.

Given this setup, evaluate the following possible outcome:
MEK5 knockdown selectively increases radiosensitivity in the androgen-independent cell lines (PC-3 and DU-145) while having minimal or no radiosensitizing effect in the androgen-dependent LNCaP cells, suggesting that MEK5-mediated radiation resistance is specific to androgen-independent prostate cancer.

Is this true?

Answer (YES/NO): YES